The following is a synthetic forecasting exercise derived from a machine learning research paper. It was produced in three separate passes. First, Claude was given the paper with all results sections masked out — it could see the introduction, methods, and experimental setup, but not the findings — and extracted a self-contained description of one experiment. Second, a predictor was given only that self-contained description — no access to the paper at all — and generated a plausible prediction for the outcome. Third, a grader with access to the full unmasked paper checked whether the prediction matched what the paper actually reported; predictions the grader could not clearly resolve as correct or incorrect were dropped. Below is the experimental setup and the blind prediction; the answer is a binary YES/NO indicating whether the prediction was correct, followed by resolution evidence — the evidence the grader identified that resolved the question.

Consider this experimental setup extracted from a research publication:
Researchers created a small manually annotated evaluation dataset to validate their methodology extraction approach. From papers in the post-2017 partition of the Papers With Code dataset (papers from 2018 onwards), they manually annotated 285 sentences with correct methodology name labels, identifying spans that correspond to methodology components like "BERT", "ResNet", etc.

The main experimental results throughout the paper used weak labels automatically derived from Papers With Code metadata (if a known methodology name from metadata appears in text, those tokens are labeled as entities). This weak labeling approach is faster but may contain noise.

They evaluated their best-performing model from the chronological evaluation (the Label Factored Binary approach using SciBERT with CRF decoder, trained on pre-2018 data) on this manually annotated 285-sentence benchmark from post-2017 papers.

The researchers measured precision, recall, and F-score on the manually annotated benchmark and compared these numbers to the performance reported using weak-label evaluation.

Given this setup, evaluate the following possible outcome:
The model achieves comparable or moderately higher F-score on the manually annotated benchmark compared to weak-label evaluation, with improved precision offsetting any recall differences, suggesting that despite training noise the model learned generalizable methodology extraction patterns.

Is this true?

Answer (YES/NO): NO